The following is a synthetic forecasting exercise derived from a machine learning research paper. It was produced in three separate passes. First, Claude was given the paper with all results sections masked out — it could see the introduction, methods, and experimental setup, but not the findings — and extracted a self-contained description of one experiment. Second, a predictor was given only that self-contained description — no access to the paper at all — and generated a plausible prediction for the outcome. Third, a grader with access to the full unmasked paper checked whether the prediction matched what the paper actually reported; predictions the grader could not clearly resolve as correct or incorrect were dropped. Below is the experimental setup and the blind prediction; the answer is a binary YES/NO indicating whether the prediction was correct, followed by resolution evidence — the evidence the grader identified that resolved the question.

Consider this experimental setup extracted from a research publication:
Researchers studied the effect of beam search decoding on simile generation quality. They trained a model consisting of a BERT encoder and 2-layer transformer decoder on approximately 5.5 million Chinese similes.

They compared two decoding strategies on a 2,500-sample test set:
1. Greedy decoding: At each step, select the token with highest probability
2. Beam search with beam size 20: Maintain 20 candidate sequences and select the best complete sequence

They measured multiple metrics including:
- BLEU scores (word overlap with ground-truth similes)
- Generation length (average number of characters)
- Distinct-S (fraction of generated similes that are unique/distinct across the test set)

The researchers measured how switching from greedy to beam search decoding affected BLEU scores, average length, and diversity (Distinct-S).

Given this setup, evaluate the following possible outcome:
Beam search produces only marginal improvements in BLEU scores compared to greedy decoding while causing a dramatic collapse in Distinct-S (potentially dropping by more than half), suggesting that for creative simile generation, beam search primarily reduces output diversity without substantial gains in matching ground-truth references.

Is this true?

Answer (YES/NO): NO